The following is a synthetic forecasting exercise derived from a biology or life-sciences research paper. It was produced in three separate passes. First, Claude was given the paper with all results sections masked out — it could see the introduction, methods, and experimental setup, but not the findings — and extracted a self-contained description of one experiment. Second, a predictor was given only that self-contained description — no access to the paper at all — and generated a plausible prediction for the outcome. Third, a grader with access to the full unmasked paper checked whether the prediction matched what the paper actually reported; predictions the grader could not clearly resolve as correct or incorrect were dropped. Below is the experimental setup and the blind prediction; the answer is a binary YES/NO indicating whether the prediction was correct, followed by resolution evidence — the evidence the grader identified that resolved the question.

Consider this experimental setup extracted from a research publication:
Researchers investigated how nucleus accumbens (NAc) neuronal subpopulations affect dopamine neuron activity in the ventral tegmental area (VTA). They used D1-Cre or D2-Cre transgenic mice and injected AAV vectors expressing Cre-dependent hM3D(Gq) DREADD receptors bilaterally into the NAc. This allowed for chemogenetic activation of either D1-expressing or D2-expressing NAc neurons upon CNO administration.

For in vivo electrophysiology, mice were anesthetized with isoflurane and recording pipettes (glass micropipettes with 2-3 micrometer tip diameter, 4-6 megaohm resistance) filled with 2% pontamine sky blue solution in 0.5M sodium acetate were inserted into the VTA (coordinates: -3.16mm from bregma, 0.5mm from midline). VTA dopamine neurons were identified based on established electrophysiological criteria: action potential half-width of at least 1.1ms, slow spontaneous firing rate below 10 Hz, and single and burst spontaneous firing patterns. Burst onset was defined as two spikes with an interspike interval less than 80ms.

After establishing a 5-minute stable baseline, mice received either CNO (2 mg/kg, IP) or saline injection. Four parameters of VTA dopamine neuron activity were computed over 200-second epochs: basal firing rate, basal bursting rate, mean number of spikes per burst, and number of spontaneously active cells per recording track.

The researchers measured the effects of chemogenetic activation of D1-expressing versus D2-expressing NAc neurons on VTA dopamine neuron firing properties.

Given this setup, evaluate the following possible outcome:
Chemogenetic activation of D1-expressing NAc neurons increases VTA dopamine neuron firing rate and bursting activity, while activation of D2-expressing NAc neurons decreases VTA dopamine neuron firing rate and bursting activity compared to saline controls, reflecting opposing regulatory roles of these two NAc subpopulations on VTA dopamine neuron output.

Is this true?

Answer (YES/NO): NO